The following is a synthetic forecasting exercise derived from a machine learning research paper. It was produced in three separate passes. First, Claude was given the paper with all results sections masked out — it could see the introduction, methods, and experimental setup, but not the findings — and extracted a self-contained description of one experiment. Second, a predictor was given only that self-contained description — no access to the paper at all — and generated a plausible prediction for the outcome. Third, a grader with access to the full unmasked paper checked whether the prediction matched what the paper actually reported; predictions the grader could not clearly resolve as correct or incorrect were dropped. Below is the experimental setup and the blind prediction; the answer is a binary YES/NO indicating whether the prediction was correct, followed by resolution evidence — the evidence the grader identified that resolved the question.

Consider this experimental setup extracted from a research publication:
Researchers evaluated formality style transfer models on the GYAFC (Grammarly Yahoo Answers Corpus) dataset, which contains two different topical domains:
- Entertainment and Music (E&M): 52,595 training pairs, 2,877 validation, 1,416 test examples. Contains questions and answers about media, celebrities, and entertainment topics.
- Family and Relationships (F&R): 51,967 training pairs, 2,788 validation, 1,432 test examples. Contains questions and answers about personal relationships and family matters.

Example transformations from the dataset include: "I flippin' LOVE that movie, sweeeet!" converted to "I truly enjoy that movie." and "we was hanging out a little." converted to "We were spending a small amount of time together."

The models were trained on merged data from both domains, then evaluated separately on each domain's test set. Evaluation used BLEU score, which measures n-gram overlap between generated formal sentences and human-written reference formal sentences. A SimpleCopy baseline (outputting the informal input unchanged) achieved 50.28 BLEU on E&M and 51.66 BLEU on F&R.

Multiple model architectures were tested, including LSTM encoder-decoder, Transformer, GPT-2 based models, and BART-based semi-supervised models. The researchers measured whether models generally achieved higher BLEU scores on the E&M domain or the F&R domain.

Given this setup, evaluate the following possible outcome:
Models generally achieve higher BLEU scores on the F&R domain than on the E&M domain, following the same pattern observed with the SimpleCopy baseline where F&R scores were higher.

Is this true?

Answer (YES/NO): YES